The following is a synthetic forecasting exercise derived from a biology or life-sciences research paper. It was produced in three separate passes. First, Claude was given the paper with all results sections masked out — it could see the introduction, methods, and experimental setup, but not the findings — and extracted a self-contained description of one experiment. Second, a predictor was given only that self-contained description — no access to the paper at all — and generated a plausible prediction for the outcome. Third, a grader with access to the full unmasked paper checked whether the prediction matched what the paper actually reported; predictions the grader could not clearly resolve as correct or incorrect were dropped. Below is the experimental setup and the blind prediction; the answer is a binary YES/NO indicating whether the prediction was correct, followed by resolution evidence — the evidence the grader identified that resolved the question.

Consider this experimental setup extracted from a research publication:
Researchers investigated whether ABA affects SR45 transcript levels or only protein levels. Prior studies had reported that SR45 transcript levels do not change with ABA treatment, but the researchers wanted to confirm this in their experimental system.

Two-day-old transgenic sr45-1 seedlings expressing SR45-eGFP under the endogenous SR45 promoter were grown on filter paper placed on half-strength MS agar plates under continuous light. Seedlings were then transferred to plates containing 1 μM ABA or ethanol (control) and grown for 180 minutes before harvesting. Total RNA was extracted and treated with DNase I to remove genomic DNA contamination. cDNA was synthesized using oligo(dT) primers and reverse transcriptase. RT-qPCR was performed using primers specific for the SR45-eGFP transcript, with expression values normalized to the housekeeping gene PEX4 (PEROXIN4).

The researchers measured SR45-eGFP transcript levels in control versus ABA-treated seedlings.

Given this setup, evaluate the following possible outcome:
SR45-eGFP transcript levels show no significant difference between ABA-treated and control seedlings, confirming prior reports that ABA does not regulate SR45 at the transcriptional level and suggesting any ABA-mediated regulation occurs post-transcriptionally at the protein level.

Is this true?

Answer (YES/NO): YES